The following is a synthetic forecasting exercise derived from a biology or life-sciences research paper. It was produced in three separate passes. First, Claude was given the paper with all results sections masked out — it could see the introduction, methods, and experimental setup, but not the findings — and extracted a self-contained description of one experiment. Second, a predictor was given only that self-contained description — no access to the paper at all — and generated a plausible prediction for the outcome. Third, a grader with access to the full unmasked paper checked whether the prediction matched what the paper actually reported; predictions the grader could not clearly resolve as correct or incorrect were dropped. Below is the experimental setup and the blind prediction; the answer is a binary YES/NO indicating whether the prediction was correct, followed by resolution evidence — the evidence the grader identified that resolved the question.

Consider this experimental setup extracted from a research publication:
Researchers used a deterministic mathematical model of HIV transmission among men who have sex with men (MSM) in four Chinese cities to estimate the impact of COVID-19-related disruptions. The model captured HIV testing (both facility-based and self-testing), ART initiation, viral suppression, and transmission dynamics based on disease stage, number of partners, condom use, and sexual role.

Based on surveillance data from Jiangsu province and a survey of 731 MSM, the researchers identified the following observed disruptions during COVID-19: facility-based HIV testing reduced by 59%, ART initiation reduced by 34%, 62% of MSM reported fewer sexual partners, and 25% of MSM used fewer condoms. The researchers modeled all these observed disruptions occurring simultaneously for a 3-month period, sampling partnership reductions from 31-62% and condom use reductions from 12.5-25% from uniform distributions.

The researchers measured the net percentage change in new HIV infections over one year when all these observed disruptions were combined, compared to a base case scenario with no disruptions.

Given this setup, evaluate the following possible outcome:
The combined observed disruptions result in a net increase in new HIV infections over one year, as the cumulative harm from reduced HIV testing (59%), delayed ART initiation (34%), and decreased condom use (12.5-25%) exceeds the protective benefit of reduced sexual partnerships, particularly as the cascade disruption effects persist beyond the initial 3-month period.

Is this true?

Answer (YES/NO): NO